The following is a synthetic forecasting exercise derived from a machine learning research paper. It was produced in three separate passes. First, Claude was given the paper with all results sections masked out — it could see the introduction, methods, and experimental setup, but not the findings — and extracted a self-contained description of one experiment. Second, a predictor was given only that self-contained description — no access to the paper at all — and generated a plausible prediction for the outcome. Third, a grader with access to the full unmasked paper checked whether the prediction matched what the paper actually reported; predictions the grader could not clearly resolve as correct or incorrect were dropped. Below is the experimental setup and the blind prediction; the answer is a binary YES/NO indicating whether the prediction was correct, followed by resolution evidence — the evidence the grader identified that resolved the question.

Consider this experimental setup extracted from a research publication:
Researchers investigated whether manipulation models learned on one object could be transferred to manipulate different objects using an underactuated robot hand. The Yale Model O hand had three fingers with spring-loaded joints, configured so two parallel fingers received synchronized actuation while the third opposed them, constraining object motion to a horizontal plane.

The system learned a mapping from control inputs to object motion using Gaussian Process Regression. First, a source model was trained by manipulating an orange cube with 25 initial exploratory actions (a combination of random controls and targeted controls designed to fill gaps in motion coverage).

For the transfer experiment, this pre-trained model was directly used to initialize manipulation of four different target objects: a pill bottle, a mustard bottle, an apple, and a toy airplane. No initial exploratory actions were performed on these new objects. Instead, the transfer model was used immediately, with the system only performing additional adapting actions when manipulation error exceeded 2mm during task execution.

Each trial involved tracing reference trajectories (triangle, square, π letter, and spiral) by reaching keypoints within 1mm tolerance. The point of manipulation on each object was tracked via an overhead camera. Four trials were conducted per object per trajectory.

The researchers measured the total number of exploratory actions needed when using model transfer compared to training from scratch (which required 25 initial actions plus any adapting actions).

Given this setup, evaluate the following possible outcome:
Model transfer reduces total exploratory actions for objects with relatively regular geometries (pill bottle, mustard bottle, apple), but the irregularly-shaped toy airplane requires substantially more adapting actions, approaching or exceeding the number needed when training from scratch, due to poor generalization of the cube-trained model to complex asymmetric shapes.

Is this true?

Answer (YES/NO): NO